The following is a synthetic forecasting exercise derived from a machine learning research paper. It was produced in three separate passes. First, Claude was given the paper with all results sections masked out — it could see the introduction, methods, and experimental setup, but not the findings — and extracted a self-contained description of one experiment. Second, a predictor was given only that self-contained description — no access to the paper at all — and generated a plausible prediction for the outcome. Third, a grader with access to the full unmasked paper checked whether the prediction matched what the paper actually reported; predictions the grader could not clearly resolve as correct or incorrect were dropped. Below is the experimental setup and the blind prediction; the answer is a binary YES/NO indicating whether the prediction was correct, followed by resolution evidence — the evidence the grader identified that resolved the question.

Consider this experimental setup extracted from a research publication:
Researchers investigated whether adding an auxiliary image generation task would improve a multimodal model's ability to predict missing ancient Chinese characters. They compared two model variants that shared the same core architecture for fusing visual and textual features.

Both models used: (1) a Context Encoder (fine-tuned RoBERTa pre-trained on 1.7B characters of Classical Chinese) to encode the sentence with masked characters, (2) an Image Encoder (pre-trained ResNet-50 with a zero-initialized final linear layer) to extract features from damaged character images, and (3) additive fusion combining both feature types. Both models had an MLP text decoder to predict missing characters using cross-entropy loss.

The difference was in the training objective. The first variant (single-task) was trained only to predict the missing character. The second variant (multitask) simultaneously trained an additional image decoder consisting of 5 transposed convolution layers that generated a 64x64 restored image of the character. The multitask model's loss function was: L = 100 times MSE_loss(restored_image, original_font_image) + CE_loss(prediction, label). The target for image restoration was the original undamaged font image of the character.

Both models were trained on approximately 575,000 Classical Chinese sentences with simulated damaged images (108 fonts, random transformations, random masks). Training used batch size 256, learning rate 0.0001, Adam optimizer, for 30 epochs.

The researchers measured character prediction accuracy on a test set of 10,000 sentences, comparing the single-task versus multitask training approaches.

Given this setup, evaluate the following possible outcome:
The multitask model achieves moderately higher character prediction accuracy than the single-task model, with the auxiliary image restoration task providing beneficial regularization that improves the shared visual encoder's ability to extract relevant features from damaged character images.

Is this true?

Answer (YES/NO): YES